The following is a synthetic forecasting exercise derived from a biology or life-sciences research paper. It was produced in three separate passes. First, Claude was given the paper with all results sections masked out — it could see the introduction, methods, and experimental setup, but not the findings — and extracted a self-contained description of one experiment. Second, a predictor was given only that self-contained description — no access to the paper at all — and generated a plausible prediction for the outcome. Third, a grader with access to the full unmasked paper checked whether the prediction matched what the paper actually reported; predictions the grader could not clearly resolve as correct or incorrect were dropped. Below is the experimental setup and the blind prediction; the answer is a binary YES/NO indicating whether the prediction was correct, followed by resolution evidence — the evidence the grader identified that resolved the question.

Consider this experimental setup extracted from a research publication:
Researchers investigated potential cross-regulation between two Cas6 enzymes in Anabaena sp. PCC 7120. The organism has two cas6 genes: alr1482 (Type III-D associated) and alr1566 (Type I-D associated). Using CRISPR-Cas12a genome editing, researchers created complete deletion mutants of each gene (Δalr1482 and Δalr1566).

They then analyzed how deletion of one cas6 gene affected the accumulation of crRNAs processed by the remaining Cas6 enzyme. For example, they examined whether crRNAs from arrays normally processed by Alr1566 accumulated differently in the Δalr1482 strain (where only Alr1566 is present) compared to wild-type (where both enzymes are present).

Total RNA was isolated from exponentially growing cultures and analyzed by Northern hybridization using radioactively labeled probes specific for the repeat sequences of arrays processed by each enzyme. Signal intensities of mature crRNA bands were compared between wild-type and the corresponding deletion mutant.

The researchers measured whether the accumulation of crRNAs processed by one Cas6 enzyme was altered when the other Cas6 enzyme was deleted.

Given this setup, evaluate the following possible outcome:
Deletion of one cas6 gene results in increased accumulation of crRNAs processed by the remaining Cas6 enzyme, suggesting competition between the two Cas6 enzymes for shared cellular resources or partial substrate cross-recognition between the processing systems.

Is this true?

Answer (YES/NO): YES